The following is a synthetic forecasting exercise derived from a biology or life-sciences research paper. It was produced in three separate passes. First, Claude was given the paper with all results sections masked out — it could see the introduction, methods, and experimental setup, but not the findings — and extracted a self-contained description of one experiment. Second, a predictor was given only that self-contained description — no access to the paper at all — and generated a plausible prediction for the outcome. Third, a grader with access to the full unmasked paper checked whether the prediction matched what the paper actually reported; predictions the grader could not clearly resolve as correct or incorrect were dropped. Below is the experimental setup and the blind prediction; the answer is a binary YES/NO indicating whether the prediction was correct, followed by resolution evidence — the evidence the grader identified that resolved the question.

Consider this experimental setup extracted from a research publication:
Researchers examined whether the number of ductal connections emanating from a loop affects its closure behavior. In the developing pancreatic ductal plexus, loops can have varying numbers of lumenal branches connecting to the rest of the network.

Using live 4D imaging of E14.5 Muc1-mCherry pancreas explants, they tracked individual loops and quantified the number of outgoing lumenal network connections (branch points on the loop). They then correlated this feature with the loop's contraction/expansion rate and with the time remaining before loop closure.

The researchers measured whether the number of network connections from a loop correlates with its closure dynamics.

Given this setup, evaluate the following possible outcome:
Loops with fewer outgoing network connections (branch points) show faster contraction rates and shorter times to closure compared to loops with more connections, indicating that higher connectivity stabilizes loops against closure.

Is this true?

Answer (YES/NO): NO